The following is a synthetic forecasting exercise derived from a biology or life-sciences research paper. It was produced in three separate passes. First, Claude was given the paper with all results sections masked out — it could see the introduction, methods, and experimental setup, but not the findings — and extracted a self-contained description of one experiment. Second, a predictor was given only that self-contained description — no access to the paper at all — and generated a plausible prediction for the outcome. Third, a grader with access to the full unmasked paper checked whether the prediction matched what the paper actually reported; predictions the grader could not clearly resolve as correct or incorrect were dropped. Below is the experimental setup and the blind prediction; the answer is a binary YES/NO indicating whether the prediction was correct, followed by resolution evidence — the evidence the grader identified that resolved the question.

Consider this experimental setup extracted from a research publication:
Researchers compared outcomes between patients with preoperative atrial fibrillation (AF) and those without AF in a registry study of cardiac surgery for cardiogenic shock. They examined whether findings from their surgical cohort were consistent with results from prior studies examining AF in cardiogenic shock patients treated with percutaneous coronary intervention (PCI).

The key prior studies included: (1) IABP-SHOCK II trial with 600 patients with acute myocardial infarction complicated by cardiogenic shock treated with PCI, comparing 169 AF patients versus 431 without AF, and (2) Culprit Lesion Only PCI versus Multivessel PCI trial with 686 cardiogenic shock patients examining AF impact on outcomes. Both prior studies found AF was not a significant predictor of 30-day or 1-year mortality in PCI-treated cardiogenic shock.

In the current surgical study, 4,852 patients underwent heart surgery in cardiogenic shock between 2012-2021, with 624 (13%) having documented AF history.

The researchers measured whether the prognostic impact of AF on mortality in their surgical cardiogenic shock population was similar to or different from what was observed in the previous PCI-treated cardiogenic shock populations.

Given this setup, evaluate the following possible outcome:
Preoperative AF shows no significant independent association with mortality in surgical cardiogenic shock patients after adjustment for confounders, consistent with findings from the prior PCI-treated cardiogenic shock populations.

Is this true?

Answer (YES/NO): NO